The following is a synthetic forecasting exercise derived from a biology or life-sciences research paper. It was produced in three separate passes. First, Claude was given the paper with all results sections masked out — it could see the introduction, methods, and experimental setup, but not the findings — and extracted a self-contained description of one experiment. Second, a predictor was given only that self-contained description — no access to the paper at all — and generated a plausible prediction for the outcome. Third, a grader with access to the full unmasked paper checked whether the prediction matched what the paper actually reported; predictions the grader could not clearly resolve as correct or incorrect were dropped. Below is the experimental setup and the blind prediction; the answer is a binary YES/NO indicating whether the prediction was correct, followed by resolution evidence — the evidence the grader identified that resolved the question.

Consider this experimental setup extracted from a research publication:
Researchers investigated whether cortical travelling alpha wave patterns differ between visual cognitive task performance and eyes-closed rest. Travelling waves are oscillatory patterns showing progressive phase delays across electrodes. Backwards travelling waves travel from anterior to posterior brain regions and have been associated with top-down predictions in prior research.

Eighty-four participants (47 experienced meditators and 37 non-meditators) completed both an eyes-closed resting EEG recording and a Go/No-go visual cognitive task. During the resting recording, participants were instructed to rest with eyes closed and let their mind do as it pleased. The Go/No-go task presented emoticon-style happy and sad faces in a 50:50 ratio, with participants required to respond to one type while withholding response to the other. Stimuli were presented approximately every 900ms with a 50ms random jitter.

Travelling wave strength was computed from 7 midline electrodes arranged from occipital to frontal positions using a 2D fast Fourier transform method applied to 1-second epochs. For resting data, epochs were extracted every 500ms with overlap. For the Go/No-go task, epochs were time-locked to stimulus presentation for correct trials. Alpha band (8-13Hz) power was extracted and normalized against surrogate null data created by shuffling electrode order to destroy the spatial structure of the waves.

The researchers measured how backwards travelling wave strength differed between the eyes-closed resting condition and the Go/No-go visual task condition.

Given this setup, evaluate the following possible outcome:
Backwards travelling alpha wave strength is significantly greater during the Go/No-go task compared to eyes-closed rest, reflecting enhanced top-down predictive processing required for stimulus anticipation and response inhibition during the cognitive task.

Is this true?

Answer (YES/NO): NO